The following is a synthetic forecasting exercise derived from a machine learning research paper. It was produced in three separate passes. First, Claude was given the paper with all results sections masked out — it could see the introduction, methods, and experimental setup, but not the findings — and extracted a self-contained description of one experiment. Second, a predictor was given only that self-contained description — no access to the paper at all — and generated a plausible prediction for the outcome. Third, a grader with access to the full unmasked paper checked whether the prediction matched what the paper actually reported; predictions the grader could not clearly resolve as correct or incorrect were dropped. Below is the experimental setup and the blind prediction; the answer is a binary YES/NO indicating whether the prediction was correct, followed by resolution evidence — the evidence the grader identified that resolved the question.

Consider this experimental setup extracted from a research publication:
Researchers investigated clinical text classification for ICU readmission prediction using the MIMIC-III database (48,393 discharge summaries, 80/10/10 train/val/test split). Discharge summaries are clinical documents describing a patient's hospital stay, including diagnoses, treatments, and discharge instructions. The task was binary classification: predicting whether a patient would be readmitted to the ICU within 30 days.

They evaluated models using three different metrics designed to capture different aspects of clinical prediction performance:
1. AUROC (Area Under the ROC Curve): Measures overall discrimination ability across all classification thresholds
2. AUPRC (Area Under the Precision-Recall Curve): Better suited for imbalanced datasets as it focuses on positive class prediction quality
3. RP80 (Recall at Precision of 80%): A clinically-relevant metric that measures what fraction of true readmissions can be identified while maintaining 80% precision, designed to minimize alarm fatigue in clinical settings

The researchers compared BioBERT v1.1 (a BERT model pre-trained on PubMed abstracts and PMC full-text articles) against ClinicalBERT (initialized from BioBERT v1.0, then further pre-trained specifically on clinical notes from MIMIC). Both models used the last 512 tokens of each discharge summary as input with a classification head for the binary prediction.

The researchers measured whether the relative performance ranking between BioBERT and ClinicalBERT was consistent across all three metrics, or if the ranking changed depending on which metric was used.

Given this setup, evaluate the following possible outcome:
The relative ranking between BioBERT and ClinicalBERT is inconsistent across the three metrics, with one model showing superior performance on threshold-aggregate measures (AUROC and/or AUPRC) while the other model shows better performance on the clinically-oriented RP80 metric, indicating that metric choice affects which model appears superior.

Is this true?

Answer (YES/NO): NO